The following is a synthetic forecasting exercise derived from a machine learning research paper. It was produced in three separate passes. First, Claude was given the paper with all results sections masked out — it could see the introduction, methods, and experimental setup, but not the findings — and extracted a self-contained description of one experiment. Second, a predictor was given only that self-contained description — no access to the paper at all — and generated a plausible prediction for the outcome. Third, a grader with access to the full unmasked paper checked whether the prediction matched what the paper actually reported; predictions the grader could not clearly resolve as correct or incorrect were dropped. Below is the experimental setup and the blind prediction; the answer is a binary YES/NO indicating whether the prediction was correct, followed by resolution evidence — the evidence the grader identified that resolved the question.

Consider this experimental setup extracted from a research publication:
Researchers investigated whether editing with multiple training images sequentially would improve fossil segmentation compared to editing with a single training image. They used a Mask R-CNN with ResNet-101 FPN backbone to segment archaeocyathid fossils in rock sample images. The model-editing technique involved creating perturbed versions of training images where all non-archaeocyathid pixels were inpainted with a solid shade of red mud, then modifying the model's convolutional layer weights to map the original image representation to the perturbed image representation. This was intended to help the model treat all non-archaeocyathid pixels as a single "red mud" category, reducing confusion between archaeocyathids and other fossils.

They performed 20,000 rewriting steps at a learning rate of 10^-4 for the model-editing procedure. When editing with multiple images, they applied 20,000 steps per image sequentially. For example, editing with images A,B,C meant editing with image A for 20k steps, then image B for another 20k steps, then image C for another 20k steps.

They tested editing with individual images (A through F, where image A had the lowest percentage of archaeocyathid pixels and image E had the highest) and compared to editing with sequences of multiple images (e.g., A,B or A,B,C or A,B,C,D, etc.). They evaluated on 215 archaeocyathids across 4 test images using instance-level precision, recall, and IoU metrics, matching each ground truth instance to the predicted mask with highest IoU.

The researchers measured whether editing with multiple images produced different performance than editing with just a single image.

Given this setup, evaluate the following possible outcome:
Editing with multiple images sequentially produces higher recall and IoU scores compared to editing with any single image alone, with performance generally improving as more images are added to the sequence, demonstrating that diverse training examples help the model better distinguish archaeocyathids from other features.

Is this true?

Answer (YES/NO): NO